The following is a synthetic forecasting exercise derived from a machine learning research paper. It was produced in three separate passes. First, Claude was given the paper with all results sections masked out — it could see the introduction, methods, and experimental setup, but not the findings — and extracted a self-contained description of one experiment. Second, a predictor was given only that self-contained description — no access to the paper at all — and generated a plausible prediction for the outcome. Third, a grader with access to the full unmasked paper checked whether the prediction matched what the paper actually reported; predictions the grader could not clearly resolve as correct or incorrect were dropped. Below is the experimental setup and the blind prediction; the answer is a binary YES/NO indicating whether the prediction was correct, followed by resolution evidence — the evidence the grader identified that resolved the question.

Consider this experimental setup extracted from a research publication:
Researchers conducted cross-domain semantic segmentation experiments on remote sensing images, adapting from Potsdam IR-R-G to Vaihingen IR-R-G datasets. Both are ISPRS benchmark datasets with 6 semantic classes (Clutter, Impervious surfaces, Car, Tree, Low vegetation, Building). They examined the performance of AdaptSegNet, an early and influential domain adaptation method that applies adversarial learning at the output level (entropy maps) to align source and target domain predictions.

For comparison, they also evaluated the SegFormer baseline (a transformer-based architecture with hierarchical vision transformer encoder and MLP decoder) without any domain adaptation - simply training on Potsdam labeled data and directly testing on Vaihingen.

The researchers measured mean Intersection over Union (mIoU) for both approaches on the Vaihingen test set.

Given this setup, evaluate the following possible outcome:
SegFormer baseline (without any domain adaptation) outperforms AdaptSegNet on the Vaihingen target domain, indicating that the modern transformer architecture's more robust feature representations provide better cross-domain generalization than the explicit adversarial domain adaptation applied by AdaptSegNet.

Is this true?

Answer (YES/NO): YES